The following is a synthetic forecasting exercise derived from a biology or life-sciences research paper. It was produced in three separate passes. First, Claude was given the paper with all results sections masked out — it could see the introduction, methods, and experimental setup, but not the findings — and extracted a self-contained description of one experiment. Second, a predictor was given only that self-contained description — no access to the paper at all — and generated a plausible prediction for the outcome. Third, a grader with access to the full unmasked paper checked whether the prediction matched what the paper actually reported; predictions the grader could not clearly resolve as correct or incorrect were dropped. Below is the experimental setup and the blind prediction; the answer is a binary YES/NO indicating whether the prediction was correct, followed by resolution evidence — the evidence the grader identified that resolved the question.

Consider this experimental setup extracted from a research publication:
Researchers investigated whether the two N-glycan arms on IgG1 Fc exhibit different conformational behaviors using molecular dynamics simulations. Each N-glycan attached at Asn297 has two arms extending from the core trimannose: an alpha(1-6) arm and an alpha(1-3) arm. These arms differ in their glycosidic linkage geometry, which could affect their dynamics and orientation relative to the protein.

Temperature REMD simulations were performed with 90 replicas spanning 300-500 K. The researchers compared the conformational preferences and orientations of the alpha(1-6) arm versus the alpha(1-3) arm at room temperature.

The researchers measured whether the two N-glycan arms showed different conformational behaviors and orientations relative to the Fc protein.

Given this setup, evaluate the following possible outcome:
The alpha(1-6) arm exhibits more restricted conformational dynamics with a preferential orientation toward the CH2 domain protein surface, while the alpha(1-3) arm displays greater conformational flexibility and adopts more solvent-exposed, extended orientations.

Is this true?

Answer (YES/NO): YES